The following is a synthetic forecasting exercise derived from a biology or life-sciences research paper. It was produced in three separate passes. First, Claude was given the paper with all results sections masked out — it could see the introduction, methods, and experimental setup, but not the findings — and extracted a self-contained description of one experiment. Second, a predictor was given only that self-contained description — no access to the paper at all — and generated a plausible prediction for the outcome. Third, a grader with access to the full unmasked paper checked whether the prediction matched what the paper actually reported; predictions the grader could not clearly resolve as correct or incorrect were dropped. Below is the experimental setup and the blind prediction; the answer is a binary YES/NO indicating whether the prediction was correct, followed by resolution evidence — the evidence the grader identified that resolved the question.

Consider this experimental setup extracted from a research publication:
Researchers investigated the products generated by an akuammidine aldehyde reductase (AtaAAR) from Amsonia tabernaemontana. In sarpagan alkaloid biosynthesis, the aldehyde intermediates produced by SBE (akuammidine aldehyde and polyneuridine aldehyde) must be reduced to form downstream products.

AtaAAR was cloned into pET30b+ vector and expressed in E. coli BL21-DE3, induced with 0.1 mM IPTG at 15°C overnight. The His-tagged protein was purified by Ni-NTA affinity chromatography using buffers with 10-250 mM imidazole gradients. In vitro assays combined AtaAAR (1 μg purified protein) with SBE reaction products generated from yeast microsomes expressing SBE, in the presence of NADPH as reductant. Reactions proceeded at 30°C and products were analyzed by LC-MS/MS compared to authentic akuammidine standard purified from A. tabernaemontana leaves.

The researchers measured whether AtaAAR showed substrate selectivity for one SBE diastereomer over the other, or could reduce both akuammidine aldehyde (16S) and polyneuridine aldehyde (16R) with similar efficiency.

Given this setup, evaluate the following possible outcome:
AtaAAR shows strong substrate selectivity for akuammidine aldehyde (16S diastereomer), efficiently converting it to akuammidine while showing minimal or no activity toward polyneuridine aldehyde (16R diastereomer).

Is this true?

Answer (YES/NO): YES